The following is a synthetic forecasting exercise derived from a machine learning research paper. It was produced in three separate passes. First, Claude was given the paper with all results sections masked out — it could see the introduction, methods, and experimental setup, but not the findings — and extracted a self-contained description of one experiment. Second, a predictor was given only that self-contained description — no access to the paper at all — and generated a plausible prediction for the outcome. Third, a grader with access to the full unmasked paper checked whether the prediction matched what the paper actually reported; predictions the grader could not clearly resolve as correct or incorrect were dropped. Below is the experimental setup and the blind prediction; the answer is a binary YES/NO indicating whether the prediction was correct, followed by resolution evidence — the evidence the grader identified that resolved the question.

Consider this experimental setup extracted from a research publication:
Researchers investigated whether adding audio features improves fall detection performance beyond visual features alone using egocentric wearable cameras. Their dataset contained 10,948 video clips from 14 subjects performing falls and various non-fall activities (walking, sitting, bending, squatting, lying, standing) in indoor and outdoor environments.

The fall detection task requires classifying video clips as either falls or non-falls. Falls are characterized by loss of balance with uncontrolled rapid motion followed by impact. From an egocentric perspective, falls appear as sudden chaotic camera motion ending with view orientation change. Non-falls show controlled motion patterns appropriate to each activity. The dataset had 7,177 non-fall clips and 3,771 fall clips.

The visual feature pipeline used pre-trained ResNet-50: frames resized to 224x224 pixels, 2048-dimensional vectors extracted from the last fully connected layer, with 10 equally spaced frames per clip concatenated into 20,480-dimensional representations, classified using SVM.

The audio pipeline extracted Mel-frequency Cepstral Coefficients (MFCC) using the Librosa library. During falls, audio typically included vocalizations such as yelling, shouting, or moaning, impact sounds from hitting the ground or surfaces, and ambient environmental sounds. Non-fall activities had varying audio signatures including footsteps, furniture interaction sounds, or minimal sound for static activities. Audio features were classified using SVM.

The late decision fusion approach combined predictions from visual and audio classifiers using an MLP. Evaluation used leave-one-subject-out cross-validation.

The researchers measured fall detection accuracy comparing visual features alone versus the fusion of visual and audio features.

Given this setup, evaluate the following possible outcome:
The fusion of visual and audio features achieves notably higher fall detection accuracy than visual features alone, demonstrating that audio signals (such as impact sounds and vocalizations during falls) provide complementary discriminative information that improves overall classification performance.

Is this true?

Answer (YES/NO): YES